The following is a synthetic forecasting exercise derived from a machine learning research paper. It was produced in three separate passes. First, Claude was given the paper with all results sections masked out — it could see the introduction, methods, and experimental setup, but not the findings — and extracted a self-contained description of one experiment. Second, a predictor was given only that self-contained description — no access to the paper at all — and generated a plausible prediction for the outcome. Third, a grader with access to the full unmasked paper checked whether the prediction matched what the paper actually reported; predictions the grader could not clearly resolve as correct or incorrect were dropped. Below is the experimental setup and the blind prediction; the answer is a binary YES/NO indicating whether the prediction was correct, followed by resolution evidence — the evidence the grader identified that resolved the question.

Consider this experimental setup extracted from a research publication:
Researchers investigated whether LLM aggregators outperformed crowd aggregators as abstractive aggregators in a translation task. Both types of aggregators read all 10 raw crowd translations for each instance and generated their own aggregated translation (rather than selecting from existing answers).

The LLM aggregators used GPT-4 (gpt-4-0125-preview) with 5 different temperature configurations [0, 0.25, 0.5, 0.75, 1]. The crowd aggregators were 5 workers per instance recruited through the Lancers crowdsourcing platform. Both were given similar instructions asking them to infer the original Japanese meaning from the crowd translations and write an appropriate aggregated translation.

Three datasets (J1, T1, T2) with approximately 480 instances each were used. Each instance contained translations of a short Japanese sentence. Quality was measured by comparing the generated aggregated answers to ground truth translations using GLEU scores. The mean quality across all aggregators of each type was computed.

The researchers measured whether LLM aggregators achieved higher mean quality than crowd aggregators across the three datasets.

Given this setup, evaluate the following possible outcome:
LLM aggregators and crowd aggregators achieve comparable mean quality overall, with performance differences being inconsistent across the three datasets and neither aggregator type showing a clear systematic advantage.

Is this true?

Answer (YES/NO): NO